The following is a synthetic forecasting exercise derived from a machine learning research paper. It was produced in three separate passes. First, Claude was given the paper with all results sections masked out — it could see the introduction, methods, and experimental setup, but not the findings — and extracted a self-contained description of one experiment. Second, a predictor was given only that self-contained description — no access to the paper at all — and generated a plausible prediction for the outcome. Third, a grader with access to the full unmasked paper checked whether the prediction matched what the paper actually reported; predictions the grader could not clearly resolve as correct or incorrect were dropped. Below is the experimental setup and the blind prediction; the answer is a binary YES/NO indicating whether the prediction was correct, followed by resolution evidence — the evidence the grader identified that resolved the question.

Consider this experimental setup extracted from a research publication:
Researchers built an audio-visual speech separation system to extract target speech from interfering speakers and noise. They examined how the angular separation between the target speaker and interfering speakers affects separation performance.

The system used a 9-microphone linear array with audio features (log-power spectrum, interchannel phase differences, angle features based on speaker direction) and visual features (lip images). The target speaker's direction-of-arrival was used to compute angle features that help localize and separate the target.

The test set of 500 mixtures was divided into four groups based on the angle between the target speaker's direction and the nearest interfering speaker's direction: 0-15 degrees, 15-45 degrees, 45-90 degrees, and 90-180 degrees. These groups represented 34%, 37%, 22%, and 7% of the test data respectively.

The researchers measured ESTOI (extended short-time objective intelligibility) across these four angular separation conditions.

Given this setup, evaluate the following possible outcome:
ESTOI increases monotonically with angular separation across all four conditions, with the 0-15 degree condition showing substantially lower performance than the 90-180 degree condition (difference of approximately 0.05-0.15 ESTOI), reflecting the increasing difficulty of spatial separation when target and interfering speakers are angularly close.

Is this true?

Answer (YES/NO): YES